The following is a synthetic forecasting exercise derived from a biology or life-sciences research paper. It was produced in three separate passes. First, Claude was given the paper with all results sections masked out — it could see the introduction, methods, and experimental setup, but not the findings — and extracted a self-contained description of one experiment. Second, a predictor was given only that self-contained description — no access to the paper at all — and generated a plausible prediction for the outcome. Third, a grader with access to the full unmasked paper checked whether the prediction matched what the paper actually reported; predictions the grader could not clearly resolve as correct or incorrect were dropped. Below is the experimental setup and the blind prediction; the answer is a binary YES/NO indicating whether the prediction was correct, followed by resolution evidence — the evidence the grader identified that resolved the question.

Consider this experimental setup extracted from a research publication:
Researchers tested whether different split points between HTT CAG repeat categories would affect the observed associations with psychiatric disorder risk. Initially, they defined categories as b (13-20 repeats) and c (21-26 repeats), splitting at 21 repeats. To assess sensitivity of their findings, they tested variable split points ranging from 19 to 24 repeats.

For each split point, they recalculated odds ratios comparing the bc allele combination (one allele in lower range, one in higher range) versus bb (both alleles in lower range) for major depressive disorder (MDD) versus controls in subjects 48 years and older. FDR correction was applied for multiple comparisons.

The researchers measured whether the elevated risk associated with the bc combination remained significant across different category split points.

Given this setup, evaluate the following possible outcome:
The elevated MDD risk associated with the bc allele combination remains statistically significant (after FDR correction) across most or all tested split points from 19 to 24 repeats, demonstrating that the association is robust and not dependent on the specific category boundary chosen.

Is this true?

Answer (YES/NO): NO